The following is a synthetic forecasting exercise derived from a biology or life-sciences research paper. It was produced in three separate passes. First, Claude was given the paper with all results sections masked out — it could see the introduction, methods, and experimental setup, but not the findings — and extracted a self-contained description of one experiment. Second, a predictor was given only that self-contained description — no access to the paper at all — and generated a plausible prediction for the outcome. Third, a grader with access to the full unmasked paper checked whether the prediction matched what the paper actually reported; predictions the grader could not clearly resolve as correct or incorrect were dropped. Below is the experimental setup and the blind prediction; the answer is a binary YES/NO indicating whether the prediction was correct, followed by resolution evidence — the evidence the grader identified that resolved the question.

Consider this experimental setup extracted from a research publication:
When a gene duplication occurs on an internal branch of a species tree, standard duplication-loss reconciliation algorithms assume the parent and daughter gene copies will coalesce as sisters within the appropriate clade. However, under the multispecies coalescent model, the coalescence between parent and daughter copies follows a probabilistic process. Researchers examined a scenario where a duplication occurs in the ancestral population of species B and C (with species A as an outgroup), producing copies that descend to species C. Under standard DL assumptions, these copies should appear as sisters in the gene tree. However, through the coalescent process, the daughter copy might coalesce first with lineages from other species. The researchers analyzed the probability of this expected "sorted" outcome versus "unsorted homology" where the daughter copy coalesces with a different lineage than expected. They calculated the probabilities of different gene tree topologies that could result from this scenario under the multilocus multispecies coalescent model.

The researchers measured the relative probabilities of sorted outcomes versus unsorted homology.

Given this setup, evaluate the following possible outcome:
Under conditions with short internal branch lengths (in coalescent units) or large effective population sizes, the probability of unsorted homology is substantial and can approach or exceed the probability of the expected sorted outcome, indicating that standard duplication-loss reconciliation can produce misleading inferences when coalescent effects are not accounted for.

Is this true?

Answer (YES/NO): YES